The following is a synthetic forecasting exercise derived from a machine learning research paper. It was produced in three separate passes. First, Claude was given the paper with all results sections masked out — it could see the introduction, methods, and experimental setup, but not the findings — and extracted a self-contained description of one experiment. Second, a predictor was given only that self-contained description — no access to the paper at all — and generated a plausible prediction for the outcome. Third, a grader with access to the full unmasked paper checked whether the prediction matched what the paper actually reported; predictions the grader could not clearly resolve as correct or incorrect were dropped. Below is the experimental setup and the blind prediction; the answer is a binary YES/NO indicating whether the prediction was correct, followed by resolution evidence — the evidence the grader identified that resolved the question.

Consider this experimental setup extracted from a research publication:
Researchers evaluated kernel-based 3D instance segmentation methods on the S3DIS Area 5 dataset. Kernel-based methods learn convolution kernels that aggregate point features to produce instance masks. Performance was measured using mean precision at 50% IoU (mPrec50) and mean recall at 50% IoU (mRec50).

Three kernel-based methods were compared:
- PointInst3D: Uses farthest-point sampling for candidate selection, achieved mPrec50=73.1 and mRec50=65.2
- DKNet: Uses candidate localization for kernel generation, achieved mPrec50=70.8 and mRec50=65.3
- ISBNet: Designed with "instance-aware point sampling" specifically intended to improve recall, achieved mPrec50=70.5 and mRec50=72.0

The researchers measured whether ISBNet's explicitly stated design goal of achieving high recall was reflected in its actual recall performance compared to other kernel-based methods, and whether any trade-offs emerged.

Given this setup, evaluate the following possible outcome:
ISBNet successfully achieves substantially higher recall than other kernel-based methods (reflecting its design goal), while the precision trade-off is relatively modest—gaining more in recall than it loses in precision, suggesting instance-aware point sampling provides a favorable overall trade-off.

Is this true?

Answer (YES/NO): YES